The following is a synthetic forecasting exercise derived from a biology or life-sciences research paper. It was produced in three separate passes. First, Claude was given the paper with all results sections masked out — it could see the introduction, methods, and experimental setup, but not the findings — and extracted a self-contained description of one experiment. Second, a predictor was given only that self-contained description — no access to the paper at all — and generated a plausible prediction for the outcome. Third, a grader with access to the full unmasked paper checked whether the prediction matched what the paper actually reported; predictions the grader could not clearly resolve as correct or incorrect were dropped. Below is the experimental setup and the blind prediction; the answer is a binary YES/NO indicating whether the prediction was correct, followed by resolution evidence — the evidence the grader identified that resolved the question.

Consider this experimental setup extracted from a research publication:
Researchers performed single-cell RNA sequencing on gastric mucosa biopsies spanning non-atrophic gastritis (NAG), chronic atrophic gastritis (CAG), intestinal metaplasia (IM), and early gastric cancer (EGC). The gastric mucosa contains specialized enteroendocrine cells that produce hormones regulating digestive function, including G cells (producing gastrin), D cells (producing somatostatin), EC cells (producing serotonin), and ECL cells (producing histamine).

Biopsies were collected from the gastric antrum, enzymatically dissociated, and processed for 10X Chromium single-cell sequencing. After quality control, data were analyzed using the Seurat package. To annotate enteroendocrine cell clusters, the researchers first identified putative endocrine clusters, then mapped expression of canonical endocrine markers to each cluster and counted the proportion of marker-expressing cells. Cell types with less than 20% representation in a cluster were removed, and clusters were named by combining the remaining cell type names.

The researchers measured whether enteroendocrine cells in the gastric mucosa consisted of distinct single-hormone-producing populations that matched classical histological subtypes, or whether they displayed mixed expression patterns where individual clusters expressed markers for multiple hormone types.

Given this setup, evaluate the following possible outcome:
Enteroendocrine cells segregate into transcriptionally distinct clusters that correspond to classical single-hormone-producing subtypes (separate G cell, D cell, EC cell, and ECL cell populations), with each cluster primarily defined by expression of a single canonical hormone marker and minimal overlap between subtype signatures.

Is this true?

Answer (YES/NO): NO